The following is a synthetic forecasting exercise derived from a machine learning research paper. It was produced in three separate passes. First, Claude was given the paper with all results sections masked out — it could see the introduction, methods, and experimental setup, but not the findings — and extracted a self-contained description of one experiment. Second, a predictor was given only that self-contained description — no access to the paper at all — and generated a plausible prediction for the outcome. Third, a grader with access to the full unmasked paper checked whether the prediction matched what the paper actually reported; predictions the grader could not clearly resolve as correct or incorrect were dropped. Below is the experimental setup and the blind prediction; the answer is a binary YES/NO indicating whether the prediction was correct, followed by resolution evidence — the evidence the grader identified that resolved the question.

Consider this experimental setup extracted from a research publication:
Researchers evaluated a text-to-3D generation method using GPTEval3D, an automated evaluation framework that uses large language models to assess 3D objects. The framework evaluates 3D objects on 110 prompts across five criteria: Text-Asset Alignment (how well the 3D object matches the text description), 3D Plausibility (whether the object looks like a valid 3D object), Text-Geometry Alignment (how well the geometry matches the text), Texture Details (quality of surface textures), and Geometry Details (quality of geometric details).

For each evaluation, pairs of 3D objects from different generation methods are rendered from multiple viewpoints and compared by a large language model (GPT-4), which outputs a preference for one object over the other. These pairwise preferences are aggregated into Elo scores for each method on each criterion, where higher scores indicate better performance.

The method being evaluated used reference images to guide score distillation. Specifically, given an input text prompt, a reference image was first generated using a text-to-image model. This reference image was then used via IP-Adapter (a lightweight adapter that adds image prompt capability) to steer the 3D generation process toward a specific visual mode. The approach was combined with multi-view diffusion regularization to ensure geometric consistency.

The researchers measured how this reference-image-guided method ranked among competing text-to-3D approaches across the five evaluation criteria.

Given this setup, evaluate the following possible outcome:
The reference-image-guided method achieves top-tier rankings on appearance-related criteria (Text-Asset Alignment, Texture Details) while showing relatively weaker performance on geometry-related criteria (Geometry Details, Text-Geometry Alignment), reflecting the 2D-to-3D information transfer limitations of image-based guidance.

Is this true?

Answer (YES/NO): NO